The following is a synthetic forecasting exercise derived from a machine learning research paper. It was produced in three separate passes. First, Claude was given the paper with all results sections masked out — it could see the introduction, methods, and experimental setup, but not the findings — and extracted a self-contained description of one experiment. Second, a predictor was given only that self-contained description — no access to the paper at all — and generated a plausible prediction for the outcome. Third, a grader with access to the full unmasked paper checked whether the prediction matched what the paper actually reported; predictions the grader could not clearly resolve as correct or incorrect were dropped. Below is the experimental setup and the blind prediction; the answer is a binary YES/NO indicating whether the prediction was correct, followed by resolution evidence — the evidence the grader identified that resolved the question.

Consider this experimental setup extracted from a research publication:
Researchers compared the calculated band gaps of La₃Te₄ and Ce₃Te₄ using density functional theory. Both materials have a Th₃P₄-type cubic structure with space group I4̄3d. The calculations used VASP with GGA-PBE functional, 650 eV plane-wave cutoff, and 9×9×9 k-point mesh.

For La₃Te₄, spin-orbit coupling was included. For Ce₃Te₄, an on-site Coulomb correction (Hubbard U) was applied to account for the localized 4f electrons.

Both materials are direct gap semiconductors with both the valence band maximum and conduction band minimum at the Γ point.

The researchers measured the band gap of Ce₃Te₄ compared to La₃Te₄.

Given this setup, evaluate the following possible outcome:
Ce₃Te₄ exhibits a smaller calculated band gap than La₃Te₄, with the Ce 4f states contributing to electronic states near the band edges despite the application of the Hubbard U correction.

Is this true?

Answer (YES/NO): NO